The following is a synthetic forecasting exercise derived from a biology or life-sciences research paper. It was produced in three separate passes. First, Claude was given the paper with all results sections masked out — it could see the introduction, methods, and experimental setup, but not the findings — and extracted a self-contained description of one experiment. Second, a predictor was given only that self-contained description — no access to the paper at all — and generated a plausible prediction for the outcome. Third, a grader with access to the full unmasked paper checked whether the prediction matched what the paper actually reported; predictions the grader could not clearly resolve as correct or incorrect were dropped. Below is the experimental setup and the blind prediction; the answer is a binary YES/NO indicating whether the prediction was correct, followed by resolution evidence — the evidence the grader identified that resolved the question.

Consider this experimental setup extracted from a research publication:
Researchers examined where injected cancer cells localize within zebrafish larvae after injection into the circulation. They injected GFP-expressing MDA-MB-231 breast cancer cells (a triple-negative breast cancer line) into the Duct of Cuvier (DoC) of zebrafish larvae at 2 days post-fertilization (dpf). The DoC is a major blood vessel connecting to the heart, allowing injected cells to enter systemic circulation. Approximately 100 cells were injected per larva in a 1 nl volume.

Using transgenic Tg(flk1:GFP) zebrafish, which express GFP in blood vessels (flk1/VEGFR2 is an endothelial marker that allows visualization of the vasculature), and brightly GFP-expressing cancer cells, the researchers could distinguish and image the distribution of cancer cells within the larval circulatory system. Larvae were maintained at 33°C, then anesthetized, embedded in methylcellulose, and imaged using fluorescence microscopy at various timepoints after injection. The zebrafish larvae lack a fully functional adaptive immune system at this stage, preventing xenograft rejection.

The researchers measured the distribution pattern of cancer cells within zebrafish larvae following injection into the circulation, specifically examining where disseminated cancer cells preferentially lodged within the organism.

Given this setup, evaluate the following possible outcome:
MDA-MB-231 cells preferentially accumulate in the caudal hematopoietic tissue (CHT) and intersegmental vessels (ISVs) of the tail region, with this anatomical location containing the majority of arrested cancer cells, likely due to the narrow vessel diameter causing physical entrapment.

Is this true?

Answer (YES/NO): NO